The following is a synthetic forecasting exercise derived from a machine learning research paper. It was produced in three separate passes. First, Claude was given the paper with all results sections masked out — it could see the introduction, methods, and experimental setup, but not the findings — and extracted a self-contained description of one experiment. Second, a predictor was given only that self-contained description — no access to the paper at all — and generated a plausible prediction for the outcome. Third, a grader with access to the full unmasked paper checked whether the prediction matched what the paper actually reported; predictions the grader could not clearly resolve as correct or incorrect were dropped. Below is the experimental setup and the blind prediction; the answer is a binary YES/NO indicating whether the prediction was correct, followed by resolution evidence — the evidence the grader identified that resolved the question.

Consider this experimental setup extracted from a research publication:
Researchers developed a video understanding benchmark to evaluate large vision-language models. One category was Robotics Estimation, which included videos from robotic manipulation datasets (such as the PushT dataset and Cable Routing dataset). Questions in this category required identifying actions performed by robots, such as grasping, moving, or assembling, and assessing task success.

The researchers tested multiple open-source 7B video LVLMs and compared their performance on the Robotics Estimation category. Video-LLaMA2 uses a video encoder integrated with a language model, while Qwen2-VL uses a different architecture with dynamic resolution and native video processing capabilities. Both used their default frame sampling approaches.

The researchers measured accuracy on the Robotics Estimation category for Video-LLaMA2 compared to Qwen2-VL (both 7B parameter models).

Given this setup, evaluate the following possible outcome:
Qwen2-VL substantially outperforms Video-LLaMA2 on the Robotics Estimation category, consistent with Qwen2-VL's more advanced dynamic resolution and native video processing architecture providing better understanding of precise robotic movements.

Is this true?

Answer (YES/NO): NO